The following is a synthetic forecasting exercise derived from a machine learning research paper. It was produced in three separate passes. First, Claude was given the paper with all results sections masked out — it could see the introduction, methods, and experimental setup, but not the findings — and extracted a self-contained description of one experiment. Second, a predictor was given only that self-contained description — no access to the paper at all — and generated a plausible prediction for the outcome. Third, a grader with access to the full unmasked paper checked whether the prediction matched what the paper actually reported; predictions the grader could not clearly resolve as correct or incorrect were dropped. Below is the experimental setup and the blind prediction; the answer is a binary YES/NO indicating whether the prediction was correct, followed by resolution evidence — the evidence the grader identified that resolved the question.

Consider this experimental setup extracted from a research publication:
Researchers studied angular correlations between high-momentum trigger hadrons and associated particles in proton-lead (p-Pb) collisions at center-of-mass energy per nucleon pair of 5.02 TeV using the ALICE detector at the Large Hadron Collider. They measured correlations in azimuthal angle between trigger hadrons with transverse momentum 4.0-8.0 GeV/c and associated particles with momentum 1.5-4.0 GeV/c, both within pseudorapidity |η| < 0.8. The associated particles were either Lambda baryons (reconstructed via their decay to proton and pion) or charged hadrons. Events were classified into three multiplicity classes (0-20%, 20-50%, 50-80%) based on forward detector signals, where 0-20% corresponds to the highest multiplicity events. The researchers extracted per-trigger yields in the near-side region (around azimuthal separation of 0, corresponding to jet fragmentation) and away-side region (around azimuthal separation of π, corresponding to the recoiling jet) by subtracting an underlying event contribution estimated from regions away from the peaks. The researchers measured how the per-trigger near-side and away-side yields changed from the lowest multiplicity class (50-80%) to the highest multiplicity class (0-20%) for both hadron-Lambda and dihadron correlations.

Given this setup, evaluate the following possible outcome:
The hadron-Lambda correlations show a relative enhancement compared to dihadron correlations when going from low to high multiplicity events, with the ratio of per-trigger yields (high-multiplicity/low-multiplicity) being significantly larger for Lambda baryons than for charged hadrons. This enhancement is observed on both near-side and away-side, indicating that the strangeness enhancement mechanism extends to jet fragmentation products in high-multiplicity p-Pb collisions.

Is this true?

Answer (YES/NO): YES